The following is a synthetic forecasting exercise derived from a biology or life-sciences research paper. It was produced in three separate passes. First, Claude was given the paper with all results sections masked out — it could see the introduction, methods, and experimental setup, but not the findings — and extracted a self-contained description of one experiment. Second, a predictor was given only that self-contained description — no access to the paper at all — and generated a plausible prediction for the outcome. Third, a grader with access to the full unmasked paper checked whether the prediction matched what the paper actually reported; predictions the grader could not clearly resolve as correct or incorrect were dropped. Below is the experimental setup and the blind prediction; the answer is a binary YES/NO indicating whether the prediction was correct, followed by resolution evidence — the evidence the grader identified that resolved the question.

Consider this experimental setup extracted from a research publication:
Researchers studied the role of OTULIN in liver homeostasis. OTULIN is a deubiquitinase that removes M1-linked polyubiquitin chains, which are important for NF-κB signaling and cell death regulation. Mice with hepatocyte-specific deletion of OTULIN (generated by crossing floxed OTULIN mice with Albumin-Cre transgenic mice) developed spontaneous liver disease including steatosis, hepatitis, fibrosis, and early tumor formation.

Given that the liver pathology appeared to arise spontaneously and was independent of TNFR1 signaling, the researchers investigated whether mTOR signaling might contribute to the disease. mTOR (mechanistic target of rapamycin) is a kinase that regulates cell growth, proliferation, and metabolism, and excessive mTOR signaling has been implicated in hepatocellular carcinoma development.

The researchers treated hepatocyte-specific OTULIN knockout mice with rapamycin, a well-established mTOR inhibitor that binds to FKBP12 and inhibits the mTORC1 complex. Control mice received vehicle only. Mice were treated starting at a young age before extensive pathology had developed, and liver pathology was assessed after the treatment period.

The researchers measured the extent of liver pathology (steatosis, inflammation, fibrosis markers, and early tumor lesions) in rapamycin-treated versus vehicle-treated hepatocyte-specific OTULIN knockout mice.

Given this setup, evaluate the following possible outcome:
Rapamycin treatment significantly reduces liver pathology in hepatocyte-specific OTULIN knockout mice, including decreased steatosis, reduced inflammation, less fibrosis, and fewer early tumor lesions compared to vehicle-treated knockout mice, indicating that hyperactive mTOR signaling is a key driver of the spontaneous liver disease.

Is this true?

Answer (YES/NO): NO